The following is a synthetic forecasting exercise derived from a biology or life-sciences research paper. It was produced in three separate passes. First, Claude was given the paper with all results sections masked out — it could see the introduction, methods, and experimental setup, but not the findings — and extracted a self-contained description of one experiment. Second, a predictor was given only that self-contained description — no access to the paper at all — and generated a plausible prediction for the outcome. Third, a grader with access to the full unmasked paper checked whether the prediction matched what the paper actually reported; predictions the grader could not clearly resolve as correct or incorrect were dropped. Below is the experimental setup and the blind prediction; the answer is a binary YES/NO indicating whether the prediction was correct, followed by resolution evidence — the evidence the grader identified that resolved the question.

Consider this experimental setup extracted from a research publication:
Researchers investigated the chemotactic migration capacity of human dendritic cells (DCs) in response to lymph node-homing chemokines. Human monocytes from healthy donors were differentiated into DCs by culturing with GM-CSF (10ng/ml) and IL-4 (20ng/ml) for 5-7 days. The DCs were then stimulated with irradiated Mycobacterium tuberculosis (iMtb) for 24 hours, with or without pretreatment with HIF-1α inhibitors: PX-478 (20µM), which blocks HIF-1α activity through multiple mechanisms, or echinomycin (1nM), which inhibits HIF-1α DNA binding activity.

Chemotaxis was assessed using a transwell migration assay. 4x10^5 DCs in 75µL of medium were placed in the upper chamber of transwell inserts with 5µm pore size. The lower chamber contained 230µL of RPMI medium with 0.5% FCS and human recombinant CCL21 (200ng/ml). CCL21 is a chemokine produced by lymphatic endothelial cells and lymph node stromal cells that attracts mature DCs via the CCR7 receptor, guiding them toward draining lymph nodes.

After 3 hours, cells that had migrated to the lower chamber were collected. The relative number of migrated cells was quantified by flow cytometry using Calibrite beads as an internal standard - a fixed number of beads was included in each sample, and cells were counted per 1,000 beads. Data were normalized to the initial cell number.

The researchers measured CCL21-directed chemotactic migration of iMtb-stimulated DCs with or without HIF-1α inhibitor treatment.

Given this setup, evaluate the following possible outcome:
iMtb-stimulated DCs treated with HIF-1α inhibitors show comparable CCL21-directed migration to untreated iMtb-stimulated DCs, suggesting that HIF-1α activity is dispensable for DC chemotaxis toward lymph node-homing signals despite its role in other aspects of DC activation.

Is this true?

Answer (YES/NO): NO